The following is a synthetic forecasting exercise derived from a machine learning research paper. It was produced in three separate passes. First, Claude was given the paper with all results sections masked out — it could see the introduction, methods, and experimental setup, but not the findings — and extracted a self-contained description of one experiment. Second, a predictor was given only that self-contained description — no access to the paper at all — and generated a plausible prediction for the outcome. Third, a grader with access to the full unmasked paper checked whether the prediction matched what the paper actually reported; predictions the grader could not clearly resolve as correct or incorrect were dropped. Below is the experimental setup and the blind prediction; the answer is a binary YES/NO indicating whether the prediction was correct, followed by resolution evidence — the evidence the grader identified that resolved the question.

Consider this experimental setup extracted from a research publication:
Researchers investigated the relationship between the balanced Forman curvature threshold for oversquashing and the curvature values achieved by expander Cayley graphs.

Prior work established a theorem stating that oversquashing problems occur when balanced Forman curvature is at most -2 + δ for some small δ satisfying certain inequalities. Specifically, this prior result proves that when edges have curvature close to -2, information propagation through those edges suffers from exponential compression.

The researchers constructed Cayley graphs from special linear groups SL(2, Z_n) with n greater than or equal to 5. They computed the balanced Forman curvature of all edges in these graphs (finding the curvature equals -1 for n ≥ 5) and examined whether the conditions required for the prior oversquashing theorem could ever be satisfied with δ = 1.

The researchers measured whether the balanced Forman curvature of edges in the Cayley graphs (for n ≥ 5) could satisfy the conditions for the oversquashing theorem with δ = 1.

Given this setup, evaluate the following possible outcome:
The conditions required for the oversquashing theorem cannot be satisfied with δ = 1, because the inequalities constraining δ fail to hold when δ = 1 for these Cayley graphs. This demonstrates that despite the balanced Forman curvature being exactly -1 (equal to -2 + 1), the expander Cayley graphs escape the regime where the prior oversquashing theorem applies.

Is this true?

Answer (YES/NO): YES